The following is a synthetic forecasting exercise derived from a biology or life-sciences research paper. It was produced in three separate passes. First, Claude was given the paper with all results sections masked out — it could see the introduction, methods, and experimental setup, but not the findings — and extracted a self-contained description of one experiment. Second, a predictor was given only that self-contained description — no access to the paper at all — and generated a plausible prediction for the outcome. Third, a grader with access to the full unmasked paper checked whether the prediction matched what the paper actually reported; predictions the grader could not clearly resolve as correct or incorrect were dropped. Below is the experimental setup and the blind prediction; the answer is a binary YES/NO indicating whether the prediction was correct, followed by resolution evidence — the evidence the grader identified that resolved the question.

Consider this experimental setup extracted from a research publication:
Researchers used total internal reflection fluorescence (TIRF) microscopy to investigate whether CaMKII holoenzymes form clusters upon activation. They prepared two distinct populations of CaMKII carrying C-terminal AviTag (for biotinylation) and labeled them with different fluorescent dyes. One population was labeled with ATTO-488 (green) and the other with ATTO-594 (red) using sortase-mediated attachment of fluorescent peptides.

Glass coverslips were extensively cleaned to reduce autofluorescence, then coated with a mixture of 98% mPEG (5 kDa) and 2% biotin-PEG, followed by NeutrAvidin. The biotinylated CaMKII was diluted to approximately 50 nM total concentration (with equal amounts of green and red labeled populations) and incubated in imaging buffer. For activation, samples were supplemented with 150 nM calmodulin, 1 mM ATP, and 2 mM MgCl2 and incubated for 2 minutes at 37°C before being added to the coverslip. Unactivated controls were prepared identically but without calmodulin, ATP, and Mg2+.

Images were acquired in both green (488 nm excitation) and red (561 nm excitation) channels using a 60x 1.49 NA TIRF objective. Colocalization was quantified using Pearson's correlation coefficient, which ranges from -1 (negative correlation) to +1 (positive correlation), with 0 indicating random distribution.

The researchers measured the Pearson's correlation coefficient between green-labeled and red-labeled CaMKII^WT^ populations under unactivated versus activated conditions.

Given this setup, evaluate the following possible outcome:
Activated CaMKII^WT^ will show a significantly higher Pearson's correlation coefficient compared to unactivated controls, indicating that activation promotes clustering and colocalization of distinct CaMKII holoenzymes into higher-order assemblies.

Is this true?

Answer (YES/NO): YES